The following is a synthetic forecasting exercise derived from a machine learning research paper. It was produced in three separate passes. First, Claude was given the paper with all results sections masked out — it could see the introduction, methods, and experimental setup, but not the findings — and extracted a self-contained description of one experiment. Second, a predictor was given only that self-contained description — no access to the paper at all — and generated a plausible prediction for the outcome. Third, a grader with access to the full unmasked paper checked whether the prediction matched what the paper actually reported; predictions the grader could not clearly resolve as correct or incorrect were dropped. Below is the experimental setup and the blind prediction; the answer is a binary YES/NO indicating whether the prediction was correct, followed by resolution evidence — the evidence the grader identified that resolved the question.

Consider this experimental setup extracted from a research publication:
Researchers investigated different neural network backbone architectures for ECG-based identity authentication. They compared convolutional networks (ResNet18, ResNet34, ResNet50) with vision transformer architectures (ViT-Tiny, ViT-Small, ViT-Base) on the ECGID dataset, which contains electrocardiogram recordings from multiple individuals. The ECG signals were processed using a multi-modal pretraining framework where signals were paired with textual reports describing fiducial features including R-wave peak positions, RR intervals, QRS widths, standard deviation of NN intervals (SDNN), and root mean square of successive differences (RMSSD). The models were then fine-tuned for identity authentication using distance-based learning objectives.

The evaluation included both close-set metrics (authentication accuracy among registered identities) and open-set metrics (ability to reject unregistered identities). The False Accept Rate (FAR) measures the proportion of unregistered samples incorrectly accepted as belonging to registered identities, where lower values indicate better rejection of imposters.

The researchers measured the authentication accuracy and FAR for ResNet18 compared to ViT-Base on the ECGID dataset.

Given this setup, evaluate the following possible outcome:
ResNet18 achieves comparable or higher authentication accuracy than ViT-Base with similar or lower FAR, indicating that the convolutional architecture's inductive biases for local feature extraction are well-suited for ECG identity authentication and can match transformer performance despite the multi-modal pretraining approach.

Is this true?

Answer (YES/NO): YES